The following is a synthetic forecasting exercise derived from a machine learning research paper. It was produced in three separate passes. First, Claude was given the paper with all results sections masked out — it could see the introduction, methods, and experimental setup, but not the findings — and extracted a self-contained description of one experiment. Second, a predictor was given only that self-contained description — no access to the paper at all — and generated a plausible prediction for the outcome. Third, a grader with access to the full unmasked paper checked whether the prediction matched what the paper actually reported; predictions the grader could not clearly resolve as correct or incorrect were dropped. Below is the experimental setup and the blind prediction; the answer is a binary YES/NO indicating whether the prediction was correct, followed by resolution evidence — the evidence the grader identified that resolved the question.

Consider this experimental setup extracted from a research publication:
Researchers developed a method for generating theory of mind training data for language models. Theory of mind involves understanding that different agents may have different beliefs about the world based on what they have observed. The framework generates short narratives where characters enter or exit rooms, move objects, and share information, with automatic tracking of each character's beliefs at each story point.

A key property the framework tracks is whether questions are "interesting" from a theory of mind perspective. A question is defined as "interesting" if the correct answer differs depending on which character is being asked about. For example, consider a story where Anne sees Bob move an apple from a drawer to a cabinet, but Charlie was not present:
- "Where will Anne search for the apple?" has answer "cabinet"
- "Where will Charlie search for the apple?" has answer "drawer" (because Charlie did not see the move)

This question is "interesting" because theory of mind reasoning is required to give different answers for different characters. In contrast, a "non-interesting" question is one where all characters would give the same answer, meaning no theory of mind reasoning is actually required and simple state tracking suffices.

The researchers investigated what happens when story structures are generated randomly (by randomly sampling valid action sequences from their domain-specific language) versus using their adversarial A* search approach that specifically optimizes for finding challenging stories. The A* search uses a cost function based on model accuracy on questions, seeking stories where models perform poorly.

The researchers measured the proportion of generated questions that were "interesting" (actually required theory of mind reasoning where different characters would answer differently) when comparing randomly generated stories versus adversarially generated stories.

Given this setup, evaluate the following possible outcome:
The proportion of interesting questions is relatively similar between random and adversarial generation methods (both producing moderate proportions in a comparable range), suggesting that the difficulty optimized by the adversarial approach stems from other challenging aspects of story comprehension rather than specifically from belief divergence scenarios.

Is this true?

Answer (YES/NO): NO